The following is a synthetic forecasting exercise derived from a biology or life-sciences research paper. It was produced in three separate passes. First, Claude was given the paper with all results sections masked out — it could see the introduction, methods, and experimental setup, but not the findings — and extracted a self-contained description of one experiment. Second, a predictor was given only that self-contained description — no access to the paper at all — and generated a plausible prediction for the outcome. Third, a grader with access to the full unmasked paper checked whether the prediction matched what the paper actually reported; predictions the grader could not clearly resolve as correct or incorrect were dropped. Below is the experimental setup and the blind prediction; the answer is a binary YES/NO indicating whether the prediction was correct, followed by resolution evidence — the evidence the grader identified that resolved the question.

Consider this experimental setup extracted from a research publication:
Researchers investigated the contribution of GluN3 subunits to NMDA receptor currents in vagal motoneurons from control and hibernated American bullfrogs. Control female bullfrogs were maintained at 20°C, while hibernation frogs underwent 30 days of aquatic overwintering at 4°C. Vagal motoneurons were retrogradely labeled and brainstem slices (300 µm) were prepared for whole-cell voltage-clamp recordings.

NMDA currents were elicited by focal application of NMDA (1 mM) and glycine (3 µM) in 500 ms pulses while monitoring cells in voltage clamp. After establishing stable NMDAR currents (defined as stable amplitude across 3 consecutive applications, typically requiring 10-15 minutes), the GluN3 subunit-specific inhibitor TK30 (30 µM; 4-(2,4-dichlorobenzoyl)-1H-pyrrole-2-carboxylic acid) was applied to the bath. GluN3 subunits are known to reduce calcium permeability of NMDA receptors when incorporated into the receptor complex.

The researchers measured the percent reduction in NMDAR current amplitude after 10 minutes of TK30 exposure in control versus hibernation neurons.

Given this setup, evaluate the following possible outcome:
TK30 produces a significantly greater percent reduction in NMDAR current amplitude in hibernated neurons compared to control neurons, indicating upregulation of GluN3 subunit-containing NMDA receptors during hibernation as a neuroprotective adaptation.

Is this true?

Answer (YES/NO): NO